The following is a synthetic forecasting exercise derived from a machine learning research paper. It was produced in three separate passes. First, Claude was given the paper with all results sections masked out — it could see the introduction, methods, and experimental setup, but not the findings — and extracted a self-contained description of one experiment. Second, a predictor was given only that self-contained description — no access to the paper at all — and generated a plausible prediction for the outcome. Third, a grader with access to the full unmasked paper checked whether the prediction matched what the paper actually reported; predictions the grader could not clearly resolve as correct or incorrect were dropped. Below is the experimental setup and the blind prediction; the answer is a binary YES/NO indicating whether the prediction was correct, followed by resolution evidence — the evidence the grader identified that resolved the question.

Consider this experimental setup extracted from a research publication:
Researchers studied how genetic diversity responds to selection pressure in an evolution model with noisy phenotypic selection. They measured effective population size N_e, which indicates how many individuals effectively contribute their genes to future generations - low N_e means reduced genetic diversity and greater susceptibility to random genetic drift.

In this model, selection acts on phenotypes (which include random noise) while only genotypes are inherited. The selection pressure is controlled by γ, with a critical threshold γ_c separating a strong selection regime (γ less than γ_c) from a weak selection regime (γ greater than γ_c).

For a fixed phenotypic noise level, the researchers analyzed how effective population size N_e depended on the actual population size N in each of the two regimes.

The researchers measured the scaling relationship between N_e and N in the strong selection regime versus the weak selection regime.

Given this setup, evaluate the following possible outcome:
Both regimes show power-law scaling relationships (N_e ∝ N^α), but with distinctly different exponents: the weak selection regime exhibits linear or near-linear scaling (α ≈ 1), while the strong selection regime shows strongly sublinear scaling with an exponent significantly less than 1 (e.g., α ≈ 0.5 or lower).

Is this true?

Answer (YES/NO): NO